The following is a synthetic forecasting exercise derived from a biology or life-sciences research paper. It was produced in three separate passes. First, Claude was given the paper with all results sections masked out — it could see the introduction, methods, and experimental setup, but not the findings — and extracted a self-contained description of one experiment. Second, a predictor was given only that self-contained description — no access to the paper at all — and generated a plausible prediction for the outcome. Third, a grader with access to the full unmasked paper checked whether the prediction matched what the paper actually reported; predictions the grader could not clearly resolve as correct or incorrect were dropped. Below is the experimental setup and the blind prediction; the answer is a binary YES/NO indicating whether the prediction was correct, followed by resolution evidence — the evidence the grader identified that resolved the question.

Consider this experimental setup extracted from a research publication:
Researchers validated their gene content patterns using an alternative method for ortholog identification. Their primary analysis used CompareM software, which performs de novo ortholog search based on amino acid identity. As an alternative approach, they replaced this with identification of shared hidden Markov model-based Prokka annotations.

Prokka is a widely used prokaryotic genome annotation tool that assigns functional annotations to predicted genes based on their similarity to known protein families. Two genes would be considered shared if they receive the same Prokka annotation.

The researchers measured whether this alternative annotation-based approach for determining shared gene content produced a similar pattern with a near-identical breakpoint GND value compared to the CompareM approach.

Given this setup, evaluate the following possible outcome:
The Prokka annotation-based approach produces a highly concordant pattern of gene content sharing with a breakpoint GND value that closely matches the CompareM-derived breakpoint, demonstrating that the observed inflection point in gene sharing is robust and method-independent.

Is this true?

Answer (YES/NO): YES